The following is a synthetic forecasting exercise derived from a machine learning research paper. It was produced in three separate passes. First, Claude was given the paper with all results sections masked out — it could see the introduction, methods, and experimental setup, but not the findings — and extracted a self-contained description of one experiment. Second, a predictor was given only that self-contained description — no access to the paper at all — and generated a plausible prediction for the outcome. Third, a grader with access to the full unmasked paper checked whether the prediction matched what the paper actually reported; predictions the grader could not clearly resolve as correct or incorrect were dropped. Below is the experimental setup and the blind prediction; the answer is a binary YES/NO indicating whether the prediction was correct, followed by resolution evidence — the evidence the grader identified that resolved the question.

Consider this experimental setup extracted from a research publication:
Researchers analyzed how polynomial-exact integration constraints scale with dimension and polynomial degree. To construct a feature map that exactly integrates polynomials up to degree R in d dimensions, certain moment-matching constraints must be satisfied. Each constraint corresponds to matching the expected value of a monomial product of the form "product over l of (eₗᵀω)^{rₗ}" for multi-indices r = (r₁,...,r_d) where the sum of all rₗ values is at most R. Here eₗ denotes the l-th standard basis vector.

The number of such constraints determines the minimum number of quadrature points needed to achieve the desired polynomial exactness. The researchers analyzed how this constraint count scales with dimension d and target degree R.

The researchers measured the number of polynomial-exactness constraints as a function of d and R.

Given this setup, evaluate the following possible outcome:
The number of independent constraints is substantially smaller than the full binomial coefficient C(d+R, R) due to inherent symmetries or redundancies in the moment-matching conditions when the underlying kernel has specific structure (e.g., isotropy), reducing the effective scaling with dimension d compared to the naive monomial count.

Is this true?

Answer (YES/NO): NO